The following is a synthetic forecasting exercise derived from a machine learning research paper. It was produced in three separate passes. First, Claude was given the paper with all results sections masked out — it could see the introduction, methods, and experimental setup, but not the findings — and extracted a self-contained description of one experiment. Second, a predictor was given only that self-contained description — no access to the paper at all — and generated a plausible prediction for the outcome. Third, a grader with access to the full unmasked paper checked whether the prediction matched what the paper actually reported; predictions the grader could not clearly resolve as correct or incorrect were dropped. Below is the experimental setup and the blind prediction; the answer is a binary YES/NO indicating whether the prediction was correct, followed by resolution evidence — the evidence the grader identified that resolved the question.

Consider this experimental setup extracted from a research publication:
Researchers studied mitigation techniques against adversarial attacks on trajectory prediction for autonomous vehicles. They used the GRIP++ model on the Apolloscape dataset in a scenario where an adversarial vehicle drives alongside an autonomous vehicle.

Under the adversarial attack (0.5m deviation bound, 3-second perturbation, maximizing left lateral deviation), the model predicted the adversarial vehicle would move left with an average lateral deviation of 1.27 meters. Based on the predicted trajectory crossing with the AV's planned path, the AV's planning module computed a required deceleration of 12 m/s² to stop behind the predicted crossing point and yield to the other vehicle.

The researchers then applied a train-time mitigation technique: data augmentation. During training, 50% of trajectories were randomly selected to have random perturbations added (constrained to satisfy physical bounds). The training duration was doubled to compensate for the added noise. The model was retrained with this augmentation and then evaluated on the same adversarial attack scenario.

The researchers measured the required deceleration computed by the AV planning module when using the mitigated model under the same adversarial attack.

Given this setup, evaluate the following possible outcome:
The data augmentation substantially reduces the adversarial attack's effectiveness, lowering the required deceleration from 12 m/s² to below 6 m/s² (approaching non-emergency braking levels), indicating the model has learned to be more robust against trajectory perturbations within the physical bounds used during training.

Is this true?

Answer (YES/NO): NO